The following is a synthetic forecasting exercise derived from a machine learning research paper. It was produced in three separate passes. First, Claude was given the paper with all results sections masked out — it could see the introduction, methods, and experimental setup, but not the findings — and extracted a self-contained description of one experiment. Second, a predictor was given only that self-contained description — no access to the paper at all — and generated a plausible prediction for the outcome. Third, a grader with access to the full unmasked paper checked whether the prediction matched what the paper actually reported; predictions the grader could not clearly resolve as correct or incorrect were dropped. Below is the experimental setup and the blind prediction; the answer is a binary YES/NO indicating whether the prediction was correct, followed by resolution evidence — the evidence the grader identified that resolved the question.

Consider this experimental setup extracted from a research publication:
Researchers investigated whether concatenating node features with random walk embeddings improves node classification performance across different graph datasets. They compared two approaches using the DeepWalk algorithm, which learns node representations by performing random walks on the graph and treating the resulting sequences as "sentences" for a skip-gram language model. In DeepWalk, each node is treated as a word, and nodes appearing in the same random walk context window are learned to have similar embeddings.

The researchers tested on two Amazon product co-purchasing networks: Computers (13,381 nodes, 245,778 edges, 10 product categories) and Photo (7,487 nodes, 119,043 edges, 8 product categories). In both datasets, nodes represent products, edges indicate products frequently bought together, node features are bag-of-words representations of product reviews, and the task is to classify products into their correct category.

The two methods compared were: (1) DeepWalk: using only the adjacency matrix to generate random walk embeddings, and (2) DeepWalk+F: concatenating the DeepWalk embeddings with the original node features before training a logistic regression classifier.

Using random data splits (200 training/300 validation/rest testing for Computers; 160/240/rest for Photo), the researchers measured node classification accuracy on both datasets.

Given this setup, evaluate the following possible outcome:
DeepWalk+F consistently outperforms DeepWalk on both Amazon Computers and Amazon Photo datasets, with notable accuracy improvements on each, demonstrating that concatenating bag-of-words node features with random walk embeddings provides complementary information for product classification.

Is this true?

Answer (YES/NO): NO